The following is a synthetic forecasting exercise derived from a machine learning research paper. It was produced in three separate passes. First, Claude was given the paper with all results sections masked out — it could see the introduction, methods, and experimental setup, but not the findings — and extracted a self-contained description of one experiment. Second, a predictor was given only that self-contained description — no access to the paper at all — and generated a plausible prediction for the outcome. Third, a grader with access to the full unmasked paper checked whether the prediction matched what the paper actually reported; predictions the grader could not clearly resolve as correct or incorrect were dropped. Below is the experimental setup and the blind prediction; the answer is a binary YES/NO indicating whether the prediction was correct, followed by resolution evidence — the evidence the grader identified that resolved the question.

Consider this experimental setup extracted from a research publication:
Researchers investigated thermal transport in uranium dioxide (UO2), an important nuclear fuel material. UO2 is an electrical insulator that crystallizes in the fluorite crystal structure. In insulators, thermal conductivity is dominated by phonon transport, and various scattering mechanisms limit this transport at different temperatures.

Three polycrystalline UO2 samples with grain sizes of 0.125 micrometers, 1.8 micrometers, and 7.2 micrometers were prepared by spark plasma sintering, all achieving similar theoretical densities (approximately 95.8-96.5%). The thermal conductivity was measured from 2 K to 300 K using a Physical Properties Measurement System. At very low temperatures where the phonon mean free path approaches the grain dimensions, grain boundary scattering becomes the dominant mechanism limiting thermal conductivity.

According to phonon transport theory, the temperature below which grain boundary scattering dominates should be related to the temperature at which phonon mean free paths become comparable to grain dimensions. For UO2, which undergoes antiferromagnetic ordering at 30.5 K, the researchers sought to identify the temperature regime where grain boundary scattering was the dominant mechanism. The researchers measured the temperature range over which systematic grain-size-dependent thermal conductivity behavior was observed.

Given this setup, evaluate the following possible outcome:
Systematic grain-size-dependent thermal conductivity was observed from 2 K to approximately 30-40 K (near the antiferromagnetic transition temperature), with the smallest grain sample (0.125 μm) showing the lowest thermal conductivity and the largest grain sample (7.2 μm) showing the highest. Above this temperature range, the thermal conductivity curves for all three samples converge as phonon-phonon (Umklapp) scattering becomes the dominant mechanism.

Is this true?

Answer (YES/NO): NO